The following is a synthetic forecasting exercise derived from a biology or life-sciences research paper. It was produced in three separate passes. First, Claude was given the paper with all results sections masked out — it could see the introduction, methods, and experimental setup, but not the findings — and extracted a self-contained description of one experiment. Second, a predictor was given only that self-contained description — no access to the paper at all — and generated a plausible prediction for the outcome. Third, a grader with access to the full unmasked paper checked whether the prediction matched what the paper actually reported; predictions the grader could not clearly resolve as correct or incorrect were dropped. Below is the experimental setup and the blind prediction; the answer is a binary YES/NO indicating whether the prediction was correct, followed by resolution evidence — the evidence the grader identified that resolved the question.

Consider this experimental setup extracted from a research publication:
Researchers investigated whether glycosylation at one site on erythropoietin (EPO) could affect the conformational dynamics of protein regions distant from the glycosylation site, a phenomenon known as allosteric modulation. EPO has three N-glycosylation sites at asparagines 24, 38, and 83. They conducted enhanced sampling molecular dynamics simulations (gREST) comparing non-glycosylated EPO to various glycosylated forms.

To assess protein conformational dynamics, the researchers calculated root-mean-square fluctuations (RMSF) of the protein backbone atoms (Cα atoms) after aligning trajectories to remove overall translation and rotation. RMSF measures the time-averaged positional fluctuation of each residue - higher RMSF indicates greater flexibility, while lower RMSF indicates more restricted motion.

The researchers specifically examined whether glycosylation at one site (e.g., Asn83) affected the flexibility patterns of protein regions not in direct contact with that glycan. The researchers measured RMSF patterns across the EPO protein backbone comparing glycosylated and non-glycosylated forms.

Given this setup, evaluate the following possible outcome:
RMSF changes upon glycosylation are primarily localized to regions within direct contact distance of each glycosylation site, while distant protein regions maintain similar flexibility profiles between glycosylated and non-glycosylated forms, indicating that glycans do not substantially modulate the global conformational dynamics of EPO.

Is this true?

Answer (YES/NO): NO